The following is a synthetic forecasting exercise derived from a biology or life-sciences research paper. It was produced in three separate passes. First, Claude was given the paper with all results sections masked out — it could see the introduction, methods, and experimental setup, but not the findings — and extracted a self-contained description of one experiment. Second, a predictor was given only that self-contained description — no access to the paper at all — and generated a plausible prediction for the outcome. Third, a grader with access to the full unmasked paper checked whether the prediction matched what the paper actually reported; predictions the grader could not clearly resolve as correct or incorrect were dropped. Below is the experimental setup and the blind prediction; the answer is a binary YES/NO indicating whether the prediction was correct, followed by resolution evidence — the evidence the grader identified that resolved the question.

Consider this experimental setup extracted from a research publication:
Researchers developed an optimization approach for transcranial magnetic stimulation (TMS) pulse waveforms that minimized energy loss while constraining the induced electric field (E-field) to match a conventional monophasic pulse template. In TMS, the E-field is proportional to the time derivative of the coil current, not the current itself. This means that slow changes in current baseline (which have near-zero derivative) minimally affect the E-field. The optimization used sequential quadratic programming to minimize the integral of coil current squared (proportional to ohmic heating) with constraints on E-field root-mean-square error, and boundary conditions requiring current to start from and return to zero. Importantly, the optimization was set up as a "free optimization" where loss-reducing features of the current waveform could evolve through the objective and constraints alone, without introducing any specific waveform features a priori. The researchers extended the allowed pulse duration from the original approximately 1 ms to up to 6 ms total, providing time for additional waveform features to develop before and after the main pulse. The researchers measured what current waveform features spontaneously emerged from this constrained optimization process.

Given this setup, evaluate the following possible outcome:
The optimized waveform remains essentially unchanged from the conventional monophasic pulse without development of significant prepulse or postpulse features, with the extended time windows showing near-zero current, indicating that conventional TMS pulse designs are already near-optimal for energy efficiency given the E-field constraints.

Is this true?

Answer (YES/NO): NO